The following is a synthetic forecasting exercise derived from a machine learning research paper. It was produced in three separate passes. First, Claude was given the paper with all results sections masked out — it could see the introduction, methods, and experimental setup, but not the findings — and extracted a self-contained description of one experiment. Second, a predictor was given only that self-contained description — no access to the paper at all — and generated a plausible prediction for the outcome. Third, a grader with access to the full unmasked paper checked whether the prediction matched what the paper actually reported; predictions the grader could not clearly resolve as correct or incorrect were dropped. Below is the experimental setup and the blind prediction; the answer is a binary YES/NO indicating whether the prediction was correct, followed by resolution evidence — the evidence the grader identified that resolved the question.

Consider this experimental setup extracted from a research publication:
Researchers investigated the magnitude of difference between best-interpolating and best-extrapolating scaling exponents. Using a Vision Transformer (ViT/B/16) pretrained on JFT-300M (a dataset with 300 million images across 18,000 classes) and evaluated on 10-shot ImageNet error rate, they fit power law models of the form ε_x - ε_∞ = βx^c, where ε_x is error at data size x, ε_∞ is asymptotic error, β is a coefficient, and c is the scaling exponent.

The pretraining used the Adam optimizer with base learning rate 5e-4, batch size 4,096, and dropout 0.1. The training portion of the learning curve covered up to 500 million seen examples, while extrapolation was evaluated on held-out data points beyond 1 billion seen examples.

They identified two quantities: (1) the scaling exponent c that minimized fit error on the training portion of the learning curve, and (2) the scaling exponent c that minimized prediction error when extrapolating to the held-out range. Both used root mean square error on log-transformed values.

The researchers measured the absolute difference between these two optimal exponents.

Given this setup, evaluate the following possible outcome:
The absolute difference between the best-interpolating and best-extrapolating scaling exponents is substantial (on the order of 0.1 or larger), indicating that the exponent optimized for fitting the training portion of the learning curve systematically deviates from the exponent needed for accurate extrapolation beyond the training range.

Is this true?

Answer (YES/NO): YES